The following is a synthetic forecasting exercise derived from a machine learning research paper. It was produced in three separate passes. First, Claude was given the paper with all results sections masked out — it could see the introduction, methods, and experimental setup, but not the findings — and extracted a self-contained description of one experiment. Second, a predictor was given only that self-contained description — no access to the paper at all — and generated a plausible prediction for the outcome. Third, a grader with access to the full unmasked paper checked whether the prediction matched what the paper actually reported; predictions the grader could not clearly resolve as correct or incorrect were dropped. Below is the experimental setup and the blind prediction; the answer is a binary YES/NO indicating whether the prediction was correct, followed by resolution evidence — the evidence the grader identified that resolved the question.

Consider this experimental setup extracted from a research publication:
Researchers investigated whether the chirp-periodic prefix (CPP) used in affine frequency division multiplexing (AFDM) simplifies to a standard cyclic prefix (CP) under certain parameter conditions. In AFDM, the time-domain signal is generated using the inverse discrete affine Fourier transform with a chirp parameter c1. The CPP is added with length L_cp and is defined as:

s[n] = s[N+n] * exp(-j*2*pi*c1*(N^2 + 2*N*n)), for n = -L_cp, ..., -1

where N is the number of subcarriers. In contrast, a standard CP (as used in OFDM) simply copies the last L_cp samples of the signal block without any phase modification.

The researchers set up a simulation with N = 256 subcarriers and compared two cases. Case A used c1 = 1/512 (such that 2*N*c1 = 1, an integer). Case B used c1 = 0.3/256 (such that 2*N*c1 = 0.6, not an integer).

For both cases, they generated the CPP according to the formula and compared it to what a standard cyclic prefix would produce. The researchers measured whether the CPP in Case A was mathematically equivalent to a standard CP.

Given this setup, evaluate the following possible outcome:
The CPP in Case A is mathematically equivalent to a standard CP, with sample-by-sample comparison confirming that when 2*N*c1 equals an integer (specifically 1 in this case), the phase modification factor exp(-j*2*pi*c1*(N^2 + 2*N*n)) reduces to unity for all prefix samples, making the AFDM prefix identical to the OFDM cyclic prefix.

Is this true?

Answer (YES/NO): YES